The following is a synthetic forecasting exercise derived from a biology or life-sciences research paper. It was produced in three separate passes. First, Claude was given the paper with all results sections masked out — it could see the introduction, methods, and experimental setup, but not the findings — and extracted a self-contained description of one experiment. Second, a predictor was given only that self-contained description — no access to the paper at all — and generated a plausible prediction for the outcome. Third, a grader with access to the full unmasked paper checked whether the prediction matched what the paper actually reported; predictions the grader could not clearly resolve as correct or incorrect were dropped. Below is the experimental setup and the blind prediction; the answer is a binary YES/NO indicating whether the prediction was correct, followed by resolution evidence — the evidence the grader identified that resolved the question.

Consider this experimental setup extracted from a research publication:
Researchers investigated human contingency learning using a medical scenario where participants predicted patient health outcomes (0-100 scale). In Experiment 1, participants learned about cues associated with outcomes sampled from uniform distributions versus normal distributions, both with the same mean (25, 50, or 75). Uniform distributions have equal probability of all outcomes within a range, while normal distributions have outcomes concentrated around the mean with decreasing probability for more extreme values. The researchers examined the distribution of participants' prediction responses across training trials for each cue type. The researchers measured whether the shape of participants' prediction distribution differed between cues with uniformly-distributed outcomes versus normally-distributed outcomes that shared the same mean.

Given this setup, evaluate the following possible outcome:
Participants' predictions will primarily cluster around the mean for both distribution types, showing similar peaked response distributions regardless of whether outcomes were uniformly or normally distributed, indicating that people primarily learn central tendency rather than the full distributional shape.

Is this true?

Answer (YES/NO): NO